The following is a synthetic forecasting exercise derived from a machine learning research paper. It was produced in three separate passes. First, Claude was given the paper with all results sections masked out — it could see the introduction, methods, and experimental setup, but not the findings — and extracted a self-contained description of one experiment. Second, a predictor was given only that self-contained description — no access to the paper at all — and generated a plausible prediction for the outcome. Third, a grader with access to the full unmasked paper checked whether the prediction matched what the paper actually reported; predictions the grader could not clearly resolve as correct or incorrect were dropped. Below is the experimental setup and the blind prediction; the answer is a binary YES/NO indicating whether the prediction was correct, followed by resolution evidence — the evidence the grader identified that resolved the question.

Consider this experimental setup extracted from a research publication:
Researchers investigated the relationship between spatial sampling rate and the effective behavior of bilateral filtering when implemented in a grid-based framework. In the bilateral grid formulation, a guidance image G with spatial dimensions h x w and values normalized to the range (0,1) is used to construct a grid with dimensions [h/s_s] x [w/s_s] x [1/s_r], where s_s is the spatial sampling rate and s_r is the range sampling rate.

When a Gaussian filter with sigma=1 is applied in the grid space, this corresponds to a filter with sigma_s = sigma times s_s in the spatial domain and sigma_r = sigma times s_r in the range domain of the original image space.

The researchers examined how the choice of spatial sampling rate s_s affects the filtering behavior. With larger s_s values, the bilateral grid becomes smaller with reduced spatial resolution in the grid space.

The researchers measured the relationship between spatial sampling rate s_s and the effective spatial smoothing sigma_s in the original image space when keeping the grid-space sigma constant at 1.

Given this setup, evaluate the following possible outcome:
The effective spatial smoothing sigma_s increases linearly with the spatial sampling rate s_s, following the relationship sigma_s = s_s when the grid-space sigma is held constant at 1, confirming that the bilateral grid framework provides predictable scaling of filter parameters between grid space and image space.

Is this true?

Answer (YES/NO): YES